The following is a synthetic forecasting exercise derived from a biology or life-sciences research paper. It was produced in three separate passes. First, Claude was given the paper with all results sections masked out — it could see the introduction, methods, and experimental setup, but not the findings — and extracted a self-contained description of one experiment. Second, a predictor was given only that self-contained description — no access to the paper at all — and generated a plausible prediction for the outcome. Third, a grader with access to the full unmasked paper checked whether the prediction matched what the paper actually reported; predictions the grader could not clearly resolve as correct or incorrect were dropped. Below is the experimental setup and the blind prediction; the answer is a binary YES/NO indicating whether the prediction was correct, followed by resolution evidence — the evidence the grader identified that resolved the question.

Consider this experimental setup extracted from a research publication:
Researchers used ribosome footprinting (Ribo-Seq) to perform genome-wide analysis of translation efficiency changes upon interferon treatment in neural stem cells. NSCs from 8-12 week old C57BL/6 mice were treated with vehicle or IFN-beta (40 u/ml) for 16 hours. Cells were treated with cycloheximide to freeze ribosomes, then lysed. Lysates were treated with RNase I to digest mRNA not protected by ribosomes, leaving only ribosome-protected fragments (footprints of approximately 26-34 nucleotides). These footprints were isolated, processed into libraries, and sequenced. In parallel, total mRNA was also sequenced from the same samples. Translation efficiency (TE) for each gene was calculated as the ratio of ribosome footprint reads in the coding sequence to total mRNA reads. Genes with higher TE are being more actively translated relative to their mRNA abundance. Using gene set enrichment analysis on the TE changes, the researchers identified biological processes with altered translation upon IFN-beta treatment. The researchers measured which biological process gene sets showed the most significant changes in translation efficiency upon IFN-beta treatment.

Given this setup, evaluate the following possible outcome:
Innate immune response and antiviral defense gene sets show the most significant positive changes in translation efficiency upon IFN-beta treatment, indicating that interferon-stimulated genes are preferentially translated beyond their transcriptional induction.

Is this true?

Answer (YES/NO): YES